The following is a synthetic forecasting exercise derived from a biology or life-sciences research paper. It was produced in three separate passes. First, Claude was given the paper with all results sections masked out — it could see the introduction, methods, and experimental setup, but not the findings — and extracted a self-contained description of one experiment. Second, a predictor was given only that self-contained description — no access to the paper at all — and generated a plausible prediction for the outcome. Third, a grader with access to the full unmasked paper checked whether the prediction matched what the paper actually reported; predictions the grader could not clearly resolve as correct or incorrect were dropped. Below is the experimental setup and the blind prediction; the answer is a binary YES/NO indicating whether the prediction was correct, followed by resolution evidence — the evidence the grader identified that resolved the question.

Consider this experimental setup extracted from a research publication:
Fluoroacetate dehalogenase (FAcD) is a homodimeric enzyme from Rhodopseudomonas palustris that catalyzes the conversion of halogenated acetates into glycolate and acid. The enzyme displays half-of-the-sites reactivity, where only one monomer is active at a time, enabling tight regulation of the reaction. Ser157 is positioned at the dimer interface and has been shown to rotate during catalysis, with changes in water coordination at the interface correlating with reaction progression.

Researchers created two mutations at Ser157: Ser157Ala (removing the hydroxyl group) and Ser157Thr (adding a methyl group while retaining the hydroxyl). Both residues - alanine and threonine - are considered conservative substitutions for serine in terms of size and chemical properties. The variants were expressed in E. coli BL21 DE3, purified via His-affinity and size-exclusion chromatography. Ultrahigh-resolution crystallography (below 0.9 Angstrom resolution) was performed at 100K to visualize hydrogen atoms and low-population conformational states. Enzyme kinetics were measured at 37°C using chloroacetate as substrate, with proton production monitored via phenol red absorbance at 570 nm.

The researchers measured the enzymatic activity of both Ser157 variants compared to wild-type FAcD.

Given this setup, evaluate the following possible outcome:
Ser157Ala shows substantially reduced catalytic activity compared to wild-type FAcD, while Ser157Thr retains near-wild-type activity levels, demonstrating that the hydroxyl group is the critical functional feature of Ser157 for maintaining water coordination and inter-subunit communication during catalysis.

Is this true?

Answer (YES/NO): NO